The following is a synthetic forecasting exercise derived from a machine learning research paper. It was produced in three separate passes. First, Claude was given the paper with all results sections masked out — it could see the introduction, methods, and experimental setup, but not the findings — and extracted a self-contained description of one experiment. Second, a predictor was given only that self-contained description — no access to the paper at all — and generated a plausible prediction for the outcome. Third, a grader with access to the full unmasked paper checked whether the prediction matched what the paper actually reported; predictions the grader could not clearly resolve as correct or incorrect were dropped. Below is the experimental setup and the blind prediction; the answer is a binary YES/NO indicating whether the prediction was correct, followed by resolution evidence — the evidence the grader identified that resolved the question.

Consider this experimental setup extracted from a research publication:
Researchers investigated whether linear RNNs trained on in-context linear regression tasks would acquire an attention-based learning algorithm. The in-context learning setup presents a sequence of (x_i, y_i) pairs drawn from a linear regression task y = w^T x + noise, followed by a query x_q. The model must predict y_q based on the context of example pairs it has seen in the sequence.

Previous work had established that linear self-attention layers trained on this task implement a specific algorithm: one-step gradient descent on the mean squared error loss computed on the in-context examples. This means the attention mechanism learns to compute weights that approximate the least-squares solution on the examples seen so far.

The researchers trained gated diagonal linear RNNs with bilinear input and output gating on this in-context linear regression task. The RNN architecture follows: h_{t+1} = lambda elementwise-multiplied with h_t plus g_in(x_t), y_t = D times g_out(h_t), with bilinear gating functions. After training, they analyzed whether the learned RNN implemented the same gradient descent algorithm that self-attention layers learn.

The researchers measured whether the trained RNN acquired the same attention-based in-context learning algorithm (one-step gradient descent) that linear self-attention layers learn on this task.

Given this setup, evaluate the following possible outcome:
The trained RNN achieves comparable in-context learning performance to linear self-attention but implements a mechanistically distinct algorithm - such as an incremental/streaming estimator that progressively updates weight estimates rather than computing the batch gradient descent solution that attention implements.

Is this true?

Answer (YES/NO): NO